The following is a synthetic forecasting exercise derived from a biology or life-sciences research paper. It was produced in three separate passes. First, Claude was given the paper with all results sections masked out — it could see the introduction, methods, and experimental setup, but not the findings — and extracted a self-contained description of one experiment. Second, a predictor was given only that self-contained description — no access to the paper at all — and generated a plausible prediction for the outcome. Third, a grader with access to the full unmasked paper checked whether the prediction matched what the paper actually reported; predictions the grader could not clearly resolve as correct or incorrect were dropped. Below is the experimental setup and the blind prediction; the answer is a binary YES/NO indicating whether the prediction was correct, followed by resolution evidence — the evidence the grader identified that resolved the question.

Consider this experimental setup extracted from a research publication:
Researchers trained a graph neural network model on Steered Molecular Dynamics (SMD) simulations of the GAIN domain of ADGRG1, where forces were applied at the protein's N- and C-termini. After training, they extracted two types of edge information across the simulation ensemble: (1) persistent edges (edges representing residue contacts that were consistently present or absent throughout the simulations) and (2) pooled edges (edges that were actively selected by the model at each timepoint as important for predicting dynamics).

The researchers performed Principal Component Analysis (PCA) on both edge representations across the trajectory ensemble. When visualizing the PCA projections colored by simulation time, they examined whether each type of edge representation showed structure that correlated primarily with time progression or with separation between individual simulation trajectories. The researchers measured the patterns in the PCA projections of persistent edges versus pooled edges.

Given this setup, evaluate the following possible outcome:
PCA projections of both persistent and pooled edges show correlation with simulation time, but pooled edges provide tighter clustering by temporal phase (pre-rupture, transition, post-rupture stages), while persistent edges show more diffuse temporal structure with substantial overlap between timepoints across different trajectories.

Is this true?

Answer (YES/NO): NO